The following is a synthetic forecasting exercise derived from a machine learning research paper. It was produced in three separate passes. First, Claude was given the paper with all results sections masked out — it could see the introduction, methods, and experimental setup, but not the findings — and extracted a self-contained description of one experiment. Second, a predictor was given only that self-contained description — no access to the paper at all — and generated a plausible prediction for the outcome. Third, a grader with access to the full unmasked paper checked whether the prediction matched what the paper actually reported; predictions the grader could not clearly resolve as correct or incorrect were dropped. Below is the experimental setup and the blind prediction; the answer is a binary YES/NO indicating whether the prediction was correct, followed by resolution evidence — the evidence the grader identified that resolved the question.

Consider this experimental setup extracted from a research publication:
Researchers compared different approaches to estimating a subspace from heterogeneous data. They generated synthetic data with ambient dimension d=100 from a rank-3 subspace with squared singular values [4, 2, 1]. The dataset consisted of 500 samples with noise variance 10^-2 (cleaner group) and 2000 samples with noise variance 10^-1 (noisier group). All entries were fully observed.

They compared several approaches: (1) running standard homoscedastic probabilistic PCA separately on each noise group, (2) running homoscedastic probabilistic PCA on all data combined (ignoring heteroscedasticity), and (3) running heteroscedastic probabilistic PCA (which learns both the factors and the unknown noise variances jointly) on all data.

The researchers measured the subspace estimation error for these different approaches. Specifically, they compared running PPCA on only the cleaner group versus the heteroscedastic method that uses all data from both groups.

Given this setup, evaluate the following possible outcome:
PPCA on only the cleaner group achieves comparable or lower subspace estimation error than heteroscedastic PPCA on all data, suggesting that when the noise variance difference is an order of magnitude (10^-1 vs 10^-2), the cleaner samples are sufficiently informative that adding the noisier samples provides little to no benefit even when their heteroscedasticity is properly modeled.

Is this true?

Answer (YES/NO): NO